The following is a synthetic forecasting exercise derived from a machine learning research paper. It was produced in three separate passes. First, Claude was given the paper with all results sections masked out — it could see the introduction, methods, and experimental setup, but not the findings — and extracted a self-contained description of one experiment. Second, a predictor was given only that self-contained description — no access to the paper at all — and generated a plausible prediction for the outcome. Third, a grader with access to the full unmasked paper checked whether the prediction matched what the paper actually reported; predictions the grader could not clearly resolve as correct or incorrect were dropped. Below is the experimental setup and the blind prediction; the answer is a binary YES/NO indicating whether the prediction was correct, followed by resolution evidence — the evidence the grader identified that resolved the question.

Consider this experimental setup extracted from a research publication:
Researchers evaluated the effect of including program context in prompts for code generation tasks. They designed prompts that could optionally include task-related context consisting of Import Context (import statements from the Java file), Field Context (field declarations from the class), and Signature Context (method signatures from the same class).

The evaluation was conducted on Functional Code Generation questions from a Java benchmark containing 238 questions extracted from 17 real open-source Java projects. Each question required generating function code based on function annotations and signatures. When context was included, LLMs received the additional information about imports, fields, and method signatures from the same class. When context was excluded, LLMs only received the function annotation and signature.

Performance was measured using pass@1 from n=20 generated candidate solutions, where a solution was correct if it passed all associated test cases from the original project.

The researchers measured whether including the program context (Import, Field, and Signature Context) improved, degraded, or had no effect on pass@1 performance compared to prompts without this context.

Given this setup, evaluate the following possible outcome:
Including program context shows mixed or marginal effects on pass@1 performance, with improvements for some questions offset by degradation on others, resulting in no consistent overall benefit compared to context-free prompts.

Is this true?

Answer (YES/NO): NO